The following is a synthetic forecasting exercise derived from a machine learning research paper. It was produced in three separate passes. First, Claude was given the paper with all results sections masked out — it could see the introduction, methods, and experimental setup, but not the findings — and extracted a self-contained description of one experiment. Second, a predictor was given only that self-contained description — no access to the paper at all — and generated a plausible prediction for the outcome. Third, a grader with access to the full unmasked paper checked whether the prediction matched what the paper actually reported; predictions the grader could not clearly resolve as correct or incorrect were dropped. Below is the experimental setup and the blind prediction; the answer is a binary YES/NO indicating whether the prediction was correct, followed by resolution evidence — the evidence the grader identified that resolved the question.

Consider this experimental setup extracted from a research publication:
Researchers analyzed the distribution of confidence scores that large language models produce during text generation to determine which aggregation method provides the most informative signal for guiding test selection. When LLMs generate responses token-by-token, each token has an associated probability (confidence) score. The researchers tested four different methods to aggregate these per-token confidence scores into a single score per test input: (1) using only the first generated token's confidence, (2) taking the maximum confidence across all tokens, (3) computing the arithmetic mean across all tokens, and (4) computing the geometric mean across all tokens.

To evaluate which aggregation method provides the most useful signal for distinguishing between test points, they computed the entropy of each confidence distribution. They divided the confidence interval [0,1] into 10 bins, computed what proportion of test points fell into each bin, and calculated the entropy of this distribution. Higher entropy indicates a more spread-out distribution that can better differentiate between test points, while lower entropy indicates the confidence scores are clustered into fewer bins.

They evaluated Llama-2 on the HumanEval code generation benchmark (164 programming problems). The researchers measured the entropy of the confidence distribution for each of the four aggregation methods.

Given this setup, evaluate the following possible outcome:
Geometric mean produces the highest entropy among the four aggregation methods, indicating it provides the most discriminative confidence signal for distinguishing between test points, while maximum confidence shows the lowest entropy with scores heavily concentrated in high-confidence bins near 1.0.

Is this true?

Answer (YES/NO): NO